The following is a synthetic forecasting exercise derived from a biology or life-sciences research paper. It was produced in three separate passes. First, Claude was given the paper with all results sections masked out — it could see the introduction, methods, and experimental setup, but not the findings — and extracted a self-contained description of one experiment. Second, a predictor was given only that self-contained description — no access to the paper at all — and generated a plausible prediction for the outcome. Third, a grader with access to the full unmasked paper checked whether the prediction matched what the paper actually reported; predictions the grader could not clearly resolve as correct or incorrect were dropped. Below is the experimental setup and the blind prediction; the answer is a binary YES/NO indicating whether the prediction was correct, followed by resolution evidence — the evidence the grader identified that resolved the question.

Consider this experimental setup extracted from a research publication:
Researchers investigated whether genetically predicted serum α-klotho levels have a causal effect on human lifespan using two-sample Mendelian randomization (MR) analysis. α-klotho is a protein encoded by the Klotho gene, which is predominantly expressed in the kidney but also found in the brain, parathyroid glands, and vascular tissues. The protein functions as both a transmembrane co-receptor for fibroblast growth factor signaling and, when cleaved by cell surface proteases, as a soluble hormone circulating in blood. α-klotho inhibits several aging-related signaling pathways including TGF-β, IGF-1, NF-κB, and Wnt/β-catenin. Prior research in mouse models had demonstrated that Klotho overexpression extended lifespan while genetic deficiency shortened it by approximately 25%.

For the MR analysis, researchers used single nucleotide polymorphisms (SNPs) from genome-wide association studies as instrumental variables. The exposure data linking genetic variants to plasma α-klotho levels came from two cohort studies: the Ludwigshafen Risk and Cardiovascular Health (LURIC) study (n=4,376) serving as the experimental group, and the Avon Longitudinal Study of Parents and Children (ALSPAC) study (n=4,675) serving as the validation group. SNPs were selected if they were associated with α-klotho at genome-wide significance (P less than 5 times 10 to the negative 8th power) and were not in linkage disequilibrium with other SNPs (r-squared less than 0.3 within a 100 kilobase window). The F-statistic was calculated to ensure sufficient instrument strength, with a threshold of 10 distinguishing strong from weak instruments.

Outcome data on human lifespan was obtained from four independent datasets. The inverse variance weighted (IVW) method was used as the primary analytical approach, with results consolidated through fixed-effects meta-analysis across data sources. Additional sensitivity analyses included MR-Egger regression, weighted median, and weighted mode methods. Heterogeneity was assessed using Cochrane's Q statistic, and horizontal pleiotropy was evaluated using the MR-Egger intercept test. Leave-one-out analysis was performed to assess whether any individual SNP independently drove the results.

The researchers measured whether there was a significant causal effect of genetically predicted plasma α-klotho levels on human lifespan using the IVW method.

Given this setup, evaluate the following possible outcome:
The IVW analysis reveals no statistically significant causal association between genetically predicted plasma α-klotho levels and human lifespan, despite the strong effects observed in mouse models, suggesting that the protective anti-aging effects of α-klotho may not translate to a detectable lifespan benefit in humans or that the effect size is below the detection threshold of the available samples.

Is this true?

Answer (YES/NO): YES